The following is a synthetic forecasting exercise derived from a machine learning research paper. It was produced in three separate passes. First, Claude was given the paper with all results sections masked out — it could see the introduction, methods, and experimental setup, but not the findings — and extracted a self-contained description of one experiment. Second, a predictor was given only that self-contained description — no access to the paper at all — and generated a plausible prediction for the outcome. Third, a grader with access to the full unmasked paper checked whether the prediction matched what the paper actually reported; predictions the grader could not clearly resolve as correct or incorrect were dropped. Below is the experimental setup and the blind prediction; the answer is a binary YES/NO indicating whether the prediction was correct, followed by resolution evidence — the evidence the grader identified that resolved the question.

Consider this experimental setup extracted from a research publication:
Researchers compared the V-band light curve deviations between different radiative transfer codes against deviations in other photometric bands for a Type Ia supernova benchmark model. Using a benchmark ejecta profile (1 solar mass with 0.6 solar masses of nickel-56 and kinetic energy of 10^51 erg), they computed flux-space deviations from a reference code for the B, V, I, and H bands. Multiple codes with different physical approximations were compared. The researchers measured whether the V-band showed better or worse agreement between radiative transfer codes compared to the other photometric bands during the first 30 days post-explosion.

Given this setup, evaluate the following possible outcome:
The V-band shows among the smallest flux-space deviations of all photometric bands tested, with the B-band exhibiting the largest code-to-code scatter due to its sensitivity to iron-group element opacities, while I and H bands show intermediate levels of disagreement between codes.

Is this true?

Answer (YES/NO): NO